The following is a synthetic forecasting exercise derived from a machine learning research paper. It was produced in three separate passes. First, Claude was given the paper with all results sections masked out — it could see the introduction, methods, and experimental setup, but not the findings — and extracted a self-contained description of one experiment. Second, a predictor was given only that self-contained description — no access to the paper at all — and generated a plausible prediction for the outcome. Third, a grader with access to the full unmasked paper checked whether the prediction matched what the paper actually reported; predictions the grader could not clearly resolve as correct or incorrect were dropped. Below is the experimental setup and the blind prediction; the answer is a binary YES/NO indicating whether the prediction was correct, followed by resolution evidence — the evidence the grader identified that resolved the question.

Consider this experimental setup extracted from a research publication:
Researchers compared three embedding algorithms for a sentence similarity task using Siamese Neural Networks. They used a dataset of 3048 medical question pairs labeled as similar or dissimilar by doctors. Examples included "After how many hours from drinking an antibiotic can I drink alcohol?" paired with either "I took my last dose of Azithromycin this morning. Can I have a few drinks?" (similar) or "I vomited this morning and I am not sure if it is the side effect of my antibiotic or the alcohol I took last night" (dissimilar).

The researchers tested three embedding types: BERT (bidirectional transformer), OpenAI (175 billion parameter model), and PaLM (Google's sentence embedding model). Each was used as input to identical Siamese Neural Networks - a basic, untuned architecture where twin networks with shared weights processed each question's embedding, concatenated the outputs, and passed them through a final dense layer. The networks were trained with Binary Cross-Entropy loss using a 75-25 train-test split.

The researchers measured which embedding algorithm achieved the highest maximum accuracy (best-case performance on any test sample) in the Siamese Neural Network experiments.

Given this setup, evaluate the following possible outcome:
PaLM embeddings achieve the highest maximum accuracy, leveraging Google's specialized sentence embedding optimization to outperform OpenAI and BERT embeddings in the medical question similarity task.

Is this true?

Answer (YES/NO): NO